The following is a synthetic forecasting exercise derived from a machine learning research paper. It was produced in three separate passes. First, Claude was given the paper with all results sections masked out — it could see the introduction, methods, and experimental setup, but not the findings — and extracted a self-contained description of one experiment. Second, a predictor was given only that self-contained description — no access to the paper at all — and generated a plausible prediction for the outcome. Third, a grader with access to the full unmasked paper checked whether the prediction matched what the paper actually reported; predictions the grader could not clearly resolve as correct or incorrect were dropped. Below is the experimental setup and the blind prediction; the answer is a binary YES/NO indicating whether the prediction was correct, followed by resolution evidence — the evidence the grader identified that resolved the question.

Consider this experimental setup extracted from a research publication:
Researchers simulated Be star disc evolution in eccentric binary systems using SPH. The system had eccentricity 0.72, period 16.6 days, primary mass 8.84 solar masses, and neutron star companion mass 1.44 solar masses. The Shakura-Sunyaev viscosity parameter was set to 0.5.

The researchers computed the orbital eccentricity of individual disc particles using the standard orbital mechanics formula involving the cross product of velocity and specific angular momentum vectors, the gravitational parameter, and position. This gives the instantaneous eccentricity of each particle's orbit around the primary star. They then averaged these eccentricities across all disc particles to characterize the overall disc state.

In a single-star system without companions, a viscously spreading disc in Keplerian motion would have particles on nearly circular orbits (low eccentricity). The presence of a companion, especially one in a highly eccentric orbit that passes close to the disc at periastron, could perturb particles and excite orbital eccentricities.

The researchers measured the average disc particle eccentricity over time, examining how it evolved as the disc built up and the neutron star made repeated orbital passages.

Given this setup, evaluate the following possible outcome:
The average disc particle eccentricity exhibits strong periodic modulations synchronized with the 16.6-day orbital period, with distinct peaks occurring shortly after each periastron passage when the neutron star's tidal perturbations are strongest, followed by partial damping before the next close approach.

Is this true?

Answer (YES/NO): YES